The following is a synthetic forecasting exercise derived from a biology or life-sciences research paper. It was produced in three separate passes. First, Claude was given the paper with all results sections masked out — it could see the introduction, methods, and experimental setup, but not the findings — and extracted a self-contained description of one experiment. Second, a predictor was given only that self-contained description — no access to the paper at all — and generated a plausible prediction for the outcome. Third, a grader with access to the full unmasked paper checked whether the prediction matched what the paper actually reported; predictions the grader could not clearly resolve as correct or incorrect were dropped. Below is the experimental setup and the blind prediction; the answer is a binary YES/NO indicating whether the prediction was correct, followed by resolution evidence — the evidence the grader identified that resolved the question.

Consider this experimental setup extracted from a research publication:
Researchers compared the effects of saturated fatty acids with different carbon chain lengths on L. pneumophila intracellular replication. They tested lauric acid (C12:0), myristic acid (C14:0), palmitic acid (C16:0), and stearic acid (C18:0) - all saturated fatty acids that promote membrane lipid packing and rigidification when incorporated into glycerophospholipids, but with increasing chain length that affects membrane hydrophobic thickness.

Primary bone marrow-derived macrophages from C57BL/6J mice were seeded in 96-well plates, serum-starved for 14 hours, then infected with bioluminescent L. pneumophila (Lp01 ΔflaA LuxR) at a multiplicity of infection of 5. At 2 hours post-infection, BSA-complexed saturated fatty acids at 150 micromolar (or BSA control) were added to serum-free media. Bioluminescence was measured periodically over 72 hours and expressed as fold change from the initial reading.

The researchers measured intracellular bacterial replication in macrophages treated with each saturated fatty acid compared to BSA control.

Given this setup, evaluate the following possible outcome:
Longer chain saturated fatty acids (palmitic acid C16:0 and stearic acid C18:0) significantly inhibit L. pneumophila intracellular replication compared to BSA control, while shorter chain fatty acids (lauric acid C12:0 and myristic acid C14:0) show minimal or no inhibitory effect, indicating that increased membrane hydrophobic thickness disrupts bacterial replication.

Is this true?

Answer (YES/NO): NO